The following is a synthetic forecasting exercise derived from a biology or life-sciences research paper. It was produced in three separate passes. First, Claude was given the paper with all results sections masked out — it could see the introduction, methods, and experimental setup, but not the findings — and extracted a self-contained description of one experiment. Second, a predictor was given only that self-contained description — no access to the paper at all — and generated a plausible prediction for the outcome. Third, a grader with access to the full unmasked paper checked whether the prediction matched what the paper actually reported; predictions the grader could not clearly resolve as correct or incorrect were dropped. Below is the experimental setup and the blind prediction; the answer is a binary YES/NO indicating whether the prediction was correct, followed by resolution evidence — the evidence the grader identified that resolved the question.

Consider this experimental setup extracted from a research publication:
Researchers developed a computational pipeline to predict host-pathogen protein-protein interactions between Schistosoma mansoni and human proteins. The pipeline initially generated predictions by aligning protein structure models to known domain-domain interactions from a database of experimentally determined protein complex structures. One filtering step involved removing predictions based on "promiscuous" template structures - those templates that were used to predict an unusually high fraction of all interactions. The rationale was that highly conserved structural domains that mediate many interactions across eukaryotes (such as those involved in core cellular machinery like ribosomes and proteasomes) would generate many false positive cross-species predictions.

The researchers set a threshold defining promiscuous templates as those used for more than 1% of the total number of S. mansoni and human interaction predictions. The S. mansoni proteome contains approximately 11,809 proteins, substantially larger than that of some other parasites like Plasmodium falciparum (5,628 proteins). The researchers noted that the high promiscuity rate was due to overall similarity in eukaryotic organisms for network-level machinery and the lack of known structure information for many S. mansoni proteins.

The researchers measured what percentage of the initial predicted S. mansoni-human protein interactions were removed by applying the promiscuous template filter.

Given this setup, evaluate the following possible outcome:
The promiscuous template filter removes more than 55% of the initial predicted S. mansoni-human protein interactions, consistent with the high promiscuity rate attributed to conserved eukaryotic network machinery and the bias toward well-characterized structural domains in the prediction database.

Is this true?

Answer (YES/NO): NO